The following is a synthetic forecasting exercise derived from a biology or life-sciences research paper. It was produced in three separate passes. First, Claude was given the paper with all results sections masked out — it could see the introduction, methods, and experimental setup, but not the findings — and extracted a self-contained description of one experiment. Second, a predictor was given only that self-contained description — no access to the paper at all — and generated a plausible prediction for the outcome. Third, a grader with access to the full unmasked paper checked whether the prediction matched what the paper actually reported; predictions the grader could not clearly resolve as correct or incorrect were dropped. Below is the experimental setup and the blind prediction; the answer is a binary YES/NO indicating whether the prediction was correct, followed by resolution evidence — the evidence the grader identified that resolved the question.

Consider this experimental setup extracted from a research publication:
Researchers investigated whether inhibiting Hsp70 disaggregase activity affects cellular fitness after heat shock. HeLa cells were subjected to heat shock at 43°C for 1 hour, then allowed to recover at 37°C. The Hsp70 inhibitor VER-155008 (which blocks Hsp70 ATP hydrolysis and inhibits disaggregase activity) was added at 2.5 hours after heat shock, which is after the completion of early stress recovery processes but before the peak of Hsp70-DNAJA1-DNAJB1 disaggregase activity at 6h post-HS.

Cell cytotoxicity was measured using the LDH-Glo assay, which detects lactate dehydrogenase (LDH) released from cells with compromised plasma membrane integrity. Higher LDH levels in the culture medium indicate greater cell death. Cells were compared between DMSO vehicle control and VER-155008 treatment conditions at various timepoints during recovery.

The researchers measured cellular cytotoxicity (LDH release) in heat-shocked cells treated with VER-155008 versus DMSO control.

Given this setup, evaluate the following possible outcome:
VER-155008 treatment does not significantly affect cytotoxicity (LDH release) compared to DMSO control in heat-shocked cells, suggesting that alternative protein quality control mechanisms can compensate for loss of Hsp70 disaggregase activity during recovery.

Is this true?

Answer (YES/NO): NO